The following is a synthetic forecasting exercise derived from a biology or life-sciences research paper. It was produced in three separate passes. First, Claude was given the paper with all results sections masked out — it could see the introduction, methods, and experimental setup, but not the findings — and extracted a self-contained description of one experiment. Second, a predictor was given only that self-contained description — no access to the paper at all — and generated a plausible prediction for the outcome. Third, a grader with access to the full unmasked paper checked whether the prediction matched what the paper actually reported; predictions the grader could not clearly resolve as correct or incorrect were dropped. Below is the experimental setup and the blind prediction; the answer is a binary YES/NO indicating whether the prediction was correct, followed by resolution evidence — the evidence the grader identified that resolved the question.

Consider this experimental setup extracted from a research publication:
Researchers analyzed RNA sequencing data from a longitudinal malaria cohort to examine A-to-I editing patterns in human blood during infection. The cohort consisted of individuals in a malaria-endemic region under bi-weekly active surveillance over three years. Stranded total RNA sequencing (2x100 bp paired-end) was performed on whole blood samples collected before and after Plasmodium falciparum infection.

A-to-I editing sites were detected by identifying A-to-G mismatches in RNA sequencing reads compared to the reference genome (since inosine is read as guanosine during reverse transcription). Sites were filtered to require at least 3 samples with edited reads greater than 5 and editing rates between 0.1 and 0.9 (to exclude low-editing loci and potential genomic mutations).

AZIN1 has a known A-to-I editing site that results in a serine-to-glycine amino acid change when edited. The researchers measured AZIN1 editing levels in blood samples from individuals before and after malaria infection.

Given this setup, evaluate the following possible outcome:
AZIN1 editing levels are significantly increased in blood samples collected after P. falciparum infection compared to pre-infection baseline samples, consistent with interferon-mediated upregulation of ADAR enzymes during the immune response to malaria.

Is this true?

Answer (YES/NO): NO